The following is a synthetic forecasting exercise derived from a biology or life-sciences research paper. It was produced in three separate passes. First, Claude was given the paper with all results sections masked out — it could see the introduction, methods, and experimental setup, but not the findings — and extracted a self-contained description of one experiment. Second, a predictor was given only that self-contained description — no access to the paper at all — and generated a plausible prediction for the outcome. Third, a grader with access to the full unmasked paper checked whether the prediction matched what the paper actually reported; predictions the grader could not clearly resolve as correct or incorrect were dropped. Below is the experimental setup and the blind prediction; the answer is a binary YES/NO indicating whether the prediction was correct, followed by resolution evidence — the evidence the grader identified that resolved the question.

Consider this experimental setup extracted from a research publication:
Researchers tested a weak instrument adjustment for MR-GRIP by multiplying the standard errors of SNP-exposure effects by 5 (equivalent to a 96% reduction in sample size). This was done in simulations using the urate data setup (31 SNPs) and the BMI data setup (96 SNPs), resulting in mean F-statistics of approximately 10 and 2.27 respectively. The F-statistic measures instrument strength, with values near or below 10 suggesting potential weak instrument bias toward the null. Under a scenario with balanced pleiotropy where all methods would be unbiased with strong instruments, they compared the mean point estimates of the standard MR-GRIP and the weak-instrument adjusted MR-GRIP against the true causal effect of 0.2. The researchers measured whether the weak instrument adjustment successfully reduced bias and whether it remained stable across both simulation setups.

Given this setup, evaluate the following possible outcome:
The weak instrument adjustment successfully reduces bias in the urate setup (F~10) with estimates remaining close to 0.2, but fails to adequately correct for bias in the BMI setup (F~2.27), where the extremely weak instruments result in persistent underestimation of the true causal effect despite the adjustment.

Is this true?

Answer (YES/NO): NO